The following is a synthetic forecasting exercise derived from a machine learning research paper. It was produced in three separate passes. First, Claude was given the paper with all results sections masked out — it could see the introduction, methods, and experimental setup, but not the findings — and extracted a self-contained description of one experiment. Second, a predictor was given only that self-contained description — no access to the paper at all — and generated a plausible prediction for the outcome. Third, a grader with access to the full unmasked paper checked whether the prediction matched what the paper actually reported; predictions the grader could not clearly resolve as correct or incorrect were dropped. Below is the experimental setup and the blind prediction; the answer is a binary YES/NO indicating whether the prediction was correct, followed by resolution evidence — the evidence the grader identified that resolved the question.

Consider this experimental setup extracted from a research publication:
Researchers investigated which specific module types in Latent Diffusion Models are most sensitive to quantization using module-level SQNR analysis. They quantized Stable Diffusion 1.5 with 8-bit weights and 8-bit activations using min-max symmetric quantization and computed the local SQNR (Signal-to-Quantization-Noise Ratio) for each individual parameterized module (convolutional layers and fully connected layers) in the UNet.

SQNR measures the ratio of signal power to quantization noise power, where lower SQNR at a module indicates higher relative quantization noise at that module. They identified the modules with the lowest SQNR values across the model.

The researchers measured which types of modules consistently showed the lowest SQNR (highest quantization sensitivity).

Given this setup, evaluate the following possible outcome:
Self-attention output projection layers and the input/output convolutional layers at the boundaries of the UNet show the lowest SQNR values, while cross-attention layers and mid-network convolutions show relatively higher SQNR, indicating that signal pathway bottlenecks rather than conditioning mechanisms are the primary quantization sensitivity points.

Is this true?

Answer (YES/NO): NO